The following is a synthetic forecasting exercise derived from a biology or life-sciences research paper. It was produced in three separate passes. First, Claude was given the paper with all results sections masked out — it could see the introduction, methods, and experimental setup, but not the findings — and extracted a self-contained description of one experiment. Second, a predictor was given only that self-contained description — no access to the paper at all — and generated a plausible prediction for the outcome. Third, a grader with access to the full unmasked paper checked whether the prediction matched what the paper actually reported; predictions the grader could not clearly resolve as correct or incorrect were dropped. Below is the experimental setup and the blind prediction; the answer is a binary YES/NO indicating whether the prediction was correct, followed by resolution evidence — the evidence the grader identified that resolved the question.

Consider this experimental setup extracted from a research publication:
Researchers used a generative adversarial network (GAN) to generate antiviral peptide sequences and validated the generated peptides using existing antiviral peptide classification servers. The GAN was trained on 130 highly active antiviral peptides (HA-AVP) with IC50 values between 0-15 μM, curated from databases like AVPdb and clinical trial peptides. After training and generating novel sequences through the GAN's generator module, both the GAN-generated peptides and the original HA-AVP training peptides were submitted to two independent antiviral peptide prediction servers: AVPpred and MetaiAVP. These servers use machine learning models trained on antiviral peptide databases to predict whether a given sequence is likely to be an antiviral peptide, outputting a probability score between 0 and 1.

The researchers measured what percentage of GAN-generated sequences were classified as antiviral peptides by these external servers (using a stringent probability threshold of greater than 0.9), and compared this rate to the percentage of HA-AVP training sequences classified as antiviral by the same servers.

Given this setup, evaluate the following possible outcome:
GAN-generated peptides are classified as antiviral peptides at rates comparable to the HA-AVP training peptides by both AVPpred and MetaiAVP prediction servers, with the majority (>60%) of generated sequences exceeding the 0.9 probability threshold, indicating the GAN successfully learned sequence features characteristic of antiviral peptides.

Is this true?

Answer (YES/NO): YES